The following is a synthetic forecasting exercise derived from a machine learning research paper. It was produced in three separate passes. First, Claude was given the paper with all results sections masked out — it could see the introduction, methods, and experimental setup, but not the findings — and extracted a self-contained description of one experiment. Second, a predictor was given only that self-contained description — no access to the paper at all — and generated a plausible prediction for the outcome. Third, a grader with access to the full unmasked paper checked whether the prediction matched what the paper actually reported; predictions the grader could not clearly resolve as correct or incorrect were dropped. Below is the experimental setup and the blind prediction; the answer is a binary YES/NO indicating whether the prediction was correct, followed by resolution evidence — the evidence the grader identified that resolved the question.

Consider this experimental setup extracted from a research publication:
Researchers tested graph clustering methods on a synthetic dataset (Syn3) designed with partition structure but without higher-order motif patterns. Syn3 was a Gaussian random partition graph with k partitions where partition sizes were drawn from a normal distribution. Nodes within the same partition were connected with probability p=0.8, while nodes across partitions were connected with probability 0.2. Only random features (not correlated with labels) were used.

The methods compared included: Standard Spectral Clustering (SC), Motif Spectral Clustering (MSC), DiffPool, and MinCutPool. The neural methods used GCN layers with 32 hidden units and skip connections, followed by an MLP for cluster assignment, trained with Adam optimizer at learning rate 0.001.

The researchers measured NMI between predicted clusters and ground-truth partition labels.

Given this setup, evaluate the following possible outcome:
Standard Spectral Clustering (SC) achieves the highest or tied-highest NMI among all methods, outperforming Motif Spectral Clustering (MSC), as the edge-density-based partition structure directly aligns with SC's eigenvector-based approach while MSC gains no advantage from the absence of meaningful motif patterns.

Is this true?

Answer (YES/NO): NO